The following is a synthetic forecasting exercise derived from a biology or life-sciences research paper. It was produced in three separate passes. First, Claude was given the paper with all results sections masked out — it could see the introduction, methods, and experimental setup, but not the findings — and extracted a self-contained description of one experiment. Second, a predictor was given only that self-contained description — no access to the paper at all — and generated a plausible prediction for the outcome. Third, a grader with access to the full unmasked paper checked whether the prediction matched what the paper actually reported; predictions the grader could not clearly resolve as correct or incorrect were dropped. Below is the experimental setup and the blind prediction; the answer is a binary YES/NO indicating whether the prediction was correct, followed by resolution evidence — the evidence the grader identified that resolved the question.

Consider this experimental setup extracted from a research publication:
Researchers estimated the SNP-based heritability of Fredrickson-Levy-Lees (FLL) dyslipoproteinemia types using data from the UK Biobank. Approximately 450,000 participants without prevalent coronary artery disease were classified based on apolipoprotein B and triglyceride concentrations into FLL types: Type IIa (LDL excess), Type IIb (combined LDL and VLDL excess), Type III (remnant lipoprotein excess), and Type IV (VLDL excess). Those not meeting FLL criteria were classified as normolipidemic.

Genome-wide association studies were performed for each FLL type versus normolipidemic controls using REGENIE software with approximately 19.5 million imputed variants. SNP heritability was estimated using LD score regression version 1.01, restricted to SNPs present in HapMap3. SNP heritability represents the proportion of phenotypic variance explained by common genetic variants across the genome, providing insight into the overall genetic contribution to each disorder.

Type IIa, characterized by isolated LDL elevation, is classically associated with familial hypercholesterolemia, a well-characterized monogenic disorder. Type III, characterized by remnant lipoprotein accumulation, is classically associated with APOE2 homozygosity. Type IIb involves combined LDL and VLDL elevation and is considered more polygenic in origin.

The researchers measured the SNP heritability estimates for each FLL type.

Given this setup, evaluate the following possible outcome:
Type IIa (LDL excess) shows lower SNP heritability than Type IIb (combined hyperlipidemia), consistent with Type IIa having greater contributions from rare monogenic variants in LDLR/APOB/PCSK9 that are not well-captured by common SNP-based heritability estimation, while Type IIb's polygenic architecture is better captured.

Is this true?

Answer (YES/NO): YES